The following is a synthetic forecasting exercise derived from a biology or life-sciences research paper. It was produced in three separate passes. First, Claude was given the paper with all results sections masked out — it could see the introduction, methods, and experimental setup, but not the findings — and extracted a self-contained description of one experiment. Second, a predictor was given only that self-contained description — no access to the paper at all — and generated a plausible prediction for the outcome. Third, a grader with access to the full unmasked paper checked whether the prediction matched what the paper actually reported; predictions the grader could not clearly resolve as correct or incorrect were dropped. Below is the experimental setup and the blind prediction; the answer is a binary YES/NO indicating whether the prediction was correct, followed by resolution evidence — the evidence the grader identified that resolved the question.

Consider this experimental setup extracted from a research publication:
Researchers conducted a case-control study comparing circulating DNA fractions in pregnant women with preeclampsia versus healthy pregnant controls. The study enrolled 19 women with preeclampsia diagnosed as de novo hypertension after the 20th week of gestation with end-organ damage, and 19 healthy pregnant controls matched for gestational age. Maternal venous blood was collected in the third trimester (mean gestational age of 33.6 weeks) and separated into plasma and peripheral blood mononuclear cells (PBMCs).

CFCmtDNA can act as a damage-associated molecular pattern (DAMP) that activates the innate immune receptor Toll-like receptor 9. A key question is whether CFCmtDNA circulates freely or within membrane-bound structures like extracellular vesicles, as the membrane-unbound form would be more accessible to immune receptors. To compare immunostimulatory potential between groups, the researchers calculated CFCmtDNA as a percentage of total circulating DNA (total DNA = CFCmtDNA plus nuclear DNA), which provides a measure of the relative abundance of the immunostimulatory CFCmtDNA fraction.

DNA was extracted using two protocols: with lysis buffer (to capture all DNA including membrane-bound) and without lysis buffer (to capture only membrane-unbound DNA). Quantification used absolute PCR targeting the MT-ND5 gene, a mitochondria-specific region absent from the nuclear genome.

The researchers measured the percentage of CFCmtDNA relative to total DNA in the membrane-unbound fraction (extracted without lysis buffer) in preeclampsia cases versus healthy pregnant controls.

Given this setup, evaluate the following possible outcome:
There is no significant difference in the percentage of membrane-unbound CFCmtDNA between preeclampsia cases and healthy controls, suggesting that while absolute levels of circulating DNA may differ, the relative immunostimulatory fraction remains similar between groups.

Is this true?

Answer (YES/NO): NO